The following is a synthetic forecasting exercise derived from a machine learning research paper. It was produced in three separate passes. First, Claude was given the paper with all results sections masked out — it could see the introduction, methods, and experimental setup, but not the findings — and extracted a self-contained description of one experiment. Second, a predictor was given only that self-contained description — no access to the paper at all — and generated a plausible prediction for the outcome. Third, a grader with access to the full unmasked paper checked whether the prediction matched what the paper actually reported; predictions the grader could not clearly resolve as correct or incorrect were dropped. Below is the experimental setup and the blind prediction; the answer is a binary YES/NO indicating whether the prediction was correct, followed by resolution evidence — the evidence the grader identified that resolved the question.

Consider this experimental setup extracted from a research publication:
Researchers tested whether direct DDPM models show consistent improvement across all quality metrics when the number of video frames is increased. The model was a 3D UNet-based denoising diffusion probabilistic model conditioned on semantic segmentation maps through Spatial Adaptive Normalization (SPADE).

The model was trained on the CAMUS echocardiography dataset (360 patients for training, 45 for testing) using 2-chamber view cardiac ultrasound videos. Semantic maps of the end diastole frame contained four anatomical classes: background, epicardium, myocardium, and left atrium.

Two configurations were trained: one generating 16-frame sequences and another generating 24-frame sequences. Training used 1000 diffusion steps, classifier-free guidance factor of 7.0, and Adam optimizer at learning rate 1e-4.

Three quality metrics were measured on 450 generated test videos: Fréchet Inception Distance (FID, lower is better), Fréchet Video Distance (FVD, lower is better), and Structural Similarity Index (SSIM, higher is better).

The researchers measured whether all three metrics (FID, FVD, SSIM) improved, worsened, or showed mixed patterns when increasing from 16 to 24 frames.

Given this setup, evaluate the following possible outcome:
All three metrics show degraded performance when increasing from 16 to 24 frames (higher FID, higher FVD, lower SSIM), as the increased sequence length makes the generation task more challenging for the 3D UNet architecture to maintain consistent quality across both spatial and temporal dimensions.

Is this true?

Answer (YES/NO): NO